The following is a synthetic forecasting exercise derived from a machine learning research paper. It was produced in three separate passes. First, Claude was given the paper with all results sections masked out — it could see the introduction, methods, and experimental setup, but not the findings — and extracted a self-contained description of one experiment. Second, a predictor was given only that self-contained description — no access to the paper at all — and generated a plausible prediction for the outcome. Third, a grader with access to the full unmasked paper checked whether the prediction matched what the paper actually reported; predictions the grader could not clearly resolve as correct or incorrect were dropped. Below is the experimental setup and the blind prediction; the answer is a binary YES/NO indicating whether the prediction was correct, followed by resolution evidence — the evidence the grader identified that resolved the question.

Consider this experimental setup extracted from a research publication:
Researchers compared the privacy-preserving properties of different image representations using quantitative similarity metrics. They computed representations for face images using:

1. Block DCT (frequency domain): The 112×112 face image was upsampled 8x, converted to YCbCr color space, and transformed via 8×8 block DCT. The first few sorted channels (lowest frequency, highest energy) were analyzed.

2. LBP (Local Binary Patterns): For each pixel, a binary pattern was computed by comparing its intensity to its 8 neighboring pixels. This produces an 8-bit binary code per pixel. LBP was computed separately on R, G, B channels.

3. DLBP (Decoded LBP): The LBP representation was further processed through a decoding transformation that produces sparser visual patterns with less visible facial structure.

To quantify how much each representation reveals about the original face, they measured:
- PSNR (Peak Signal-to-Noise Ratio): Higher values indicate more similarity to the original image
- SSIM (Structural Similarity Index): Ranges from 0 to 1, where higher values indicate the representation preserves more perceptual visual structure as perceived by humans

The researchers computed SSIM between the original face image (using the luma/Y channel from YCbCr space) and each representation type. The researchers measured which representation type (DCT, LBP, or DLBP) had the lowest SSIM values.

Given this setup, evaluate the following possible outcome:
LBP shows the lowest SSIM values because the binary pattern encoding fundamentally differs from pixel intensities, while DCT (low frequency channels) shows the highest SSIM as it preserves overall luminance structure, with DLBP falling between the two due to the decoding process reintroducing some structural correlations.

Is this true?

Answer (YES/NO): NO